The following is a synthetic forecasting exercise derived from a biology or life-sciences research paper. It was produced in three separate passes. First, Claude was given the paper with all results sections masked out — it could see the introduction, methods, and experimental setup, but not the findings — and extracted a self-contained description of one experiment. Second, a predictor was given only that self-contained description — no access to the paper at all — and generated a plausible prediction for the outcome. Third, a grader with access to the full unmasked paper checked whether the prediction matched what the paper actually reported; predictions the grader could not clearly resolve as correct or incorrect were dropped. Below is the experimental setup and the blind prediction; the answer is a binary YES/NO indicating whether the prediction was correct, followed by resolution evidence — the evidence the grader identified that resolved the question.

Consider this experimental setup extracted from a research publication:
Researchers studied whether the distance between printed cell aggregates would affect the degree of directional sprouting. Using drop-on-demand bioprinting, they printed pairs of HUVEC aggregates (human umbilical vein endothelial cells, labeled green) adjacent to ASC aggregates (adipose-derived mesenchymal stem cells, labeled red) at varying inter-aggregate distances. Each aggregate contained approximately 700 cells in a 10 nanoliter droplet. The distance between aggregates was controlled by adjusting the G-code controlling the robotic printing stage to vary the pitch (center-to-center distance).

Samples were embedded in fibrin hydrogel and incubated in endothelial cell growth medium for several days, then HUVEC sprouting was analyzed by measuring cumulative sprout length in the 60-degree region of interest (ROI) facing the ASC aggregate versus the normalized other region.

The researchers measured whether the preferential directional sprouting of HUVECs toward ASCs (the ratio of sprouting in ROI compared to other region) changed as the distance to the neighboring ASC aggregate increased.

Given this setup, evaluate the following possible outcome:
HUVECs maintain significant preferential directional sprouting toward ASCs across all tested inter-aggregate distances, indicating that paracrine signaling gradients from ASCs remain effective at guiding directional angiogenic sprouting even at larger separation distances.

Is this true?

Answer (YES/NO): NO